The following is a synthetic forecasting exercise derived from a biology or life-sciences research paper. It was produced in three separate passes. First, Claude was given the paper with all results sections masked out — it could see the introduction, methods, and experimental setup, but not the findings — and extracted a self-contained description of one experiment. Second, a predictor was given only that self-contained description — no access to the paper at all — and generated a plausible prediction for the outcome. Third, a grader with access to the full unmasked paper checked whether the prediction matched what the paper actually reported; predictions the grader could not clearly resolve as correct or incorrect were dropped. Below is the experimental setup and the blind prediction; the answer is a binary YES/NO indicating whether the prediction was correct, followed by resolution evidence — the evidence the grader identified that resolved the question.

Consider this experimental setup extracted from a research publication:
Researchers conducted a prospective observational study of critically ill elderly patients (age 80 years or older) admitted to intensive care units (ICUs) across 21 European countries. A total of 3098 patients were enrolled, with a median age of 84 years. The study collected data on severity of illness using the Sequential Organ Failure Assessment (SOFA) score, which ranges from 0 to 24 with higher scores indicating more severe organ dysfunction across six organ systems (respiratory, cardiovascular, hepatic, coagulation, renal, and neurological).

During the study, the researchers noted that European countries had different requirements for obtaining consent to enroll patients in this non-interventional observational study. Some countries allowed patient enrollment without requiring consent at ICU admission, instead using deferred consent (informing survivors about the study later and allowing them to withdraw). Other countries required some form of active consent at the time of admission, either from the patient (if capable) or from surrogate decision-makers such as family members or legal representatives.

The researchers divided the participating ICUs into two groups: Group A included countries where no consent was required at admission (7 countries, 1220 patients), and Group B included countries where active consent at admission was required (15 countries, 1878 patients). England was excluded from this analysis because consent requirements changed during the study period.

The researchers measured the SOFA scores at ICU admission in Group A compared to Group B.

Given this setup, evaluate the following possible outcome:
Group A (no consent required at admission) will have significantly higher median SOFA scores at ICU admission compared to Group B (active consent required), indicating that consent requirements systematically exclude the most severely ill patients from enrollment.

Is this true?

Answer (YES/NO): YES